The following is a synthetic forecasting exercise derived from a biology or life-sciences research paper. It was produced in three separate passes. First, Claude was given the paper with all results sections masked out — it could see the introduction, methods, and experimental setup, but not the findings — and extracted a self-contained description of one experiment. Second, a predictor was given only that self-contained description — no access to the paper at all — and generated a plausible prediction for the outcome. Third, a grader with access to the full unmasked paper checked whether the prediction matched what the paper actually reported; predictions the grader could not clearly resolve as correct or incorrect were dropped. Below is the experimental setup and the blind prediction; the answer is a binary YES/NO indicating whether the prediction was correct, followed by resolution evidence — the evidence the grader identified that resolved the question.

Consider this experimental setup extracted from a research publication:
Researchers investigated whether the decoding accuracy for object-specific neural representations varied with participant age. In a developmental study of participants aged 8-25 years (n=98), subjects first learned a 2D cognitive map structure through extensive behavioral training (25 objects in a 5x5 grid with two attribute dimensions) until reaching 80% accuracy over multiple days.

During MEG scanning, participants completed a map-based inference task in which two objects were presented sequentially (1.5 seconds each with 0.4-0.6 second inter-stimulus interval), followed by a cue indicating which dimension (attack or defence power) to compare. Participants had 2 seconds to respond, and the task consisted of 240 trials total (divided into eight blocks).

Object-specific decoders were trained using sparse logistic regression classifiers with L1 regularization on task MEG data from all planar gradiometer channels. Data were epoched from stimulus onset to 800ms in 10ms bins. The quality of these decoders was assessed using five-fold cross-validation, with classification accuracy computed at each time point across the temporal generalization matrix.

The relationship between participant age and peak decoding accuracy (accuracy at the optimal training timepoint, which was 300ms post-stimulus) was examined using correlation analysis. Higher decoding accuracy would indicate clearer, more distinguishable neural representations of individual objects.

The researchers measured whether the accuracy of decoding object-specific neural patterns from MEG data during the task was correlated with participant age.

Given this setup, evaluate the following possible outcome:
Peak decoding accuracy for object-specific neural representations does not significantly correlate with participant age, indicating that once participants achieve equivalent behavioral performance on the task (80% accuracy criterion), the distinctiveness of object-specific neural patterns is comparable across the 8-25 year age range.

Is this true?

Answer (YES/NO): NO